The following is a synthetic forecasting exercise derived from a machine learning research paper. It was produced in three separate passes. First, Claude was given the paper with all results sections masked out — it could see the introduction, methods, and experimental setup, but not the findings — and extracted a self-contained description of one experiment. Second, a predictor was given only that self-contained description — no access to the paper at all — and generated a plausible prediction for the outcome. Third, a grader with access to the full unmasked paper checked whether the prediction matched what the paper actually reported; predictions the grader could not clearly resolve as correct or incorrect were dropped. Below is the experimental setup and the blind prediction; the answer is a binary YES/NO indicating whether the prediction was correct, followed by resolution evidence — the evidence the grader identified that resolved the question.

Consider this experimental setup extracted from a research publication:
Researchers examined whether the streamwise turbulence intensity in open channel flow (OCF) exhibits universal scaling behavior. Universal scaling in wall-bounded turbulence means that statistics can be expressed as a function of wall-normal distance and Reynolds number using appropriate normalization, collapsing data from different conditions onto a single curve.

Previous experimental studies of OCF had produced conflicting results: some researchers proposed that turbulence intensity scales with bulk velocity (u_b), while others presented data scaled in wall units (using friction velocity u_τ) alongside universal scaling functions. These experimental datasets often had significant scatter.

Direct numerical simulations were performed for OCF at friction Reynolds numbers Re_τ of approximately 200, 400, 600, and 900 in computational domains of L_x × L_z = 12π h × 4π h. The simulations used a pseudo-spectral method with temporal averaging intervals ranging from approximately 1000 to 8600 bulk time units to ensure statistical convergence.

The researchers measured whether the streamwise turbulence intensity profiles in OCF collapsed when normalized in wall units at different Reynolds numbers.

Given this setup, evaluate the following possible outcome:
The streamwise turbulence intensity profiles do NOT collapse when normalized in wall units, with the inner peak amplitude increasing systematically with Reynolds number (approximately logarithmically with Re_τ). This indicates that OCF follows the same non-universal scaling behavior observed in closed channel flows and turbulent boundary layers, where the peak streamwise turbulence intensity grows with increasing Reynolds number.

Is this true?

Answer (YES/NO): NO